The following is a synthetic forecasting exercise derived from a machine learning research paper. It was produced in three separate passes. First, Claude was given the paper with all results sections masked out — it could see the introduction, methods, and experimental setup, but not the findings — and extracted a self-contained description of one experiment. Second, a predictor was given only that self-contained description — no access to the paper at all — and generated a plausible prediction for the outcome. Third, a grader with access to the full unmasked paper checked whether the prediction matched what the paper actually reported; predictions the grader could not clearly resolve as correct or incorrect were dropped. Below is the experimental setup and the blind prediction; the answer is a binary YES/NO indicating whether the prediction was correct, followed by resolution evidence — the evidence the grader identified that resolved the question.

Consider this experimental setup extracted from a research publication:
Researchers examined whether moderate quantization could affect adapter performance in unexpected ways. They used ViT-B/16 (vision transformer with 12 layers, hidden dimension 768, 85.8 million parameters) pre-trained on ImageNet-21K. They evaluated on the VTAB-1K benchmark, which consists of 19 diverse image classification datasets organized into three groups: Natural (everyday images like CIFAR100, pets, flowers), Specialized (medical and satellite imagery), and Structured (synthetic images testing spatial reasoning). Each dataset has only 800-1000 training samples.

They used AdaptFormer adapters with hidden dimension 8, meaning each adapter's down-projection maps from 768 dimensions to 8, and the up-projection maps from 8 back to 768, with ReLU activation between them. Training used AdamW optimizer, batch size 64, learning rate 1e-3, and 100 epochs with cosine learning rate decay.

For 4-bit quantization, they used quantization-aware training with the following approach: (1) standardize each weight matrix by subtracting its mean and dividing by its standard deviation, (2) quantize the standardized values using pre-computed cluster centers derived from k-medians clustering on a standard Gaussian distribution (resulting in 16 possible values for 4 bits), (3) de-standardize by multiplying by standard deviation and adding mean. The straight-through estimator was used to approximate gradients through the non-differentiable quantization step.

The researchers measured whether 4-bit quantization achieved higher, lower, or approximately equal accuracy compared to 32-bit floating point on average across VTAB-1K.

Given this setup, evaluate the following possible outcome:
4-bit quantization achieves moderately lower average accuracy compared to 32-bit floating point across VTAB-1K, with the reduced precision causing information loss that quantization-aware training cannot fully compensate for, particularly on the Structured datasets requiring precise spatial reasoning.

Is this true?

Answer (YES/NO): NO